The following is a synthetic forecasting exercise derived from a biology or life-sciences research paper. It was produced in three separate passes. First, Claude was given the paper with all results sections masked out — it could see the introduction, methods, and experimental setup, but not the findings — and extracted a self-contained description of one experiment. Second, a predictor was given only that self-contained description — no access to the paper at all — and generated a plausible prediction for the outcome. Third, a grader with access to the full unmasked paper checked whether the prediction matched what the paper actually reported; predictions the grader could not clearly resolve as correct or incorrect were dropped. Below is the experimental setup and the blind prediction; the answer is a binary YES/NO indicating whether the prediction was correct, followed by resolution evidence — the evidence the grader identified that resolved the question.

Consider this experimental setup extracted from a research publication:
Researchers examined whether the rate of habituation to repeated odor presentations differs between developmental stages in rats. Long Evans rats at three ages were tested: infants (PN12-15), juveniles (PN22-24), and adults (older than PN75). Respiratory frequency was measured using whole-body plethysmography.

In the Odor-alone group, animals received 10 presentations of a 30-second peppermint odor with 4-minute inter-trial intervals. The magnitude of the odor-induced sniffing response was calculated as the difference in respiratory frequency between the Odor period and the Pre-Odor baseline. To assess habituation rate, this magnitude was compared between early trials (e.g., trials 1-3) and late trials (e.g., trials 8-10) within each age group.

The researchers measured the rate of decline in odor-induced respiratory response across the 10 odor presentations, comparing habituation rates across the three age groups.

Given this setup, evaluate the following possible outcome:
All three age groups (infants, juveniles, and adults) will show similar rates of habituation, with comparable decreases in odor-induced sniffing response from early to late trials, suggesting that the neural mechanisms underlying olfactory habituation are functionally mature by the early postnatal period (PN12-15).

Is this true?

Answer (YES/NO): NO